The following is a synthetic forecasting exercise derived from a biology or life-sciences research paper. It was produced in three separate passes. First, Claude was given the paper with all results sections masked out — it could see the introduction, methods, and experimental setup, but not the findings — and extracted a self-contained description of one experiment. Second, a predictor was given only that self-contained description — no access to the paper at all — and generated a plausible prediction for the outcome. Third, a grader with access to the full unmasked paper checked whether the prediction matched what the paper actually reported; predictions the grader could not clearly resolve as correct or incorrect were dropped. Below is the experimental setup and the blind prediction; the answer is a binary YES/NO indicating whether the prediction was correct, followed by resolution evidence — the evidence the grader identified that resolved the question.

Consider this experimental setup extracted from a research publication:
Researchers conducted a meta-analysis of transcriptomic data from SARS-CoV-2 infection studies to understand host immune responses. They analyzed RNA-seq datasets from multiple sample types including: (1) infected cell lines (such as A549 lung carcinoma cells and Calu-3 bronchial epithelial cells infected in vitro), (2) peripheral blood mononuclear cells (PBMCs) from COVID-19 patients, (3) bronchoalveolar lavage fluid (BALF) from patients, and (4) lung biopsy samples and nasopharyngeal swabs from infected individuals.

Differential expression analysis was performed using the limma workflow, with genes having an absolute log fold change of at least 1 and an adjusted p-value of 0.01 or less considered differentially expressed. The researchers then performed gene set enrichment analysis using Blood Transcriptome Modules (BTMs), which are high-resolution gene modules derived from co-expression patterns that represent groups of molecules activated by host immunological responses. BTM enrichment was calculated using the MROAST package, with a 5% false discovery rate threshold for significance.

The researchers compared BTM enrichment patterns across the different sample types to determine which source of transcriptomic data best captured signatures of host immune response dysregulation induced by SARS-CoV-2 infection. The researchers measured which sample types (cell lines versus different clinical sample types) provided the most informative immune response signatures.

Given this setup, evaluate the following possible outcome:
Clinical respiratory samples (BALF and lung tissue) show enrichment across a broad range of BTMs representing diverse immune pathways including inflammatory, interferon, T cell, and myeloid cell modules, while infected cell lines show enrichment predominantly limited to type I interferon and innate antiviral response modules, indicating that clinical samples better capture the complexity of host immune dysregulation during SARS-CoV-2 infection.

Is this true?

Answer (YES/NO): NO